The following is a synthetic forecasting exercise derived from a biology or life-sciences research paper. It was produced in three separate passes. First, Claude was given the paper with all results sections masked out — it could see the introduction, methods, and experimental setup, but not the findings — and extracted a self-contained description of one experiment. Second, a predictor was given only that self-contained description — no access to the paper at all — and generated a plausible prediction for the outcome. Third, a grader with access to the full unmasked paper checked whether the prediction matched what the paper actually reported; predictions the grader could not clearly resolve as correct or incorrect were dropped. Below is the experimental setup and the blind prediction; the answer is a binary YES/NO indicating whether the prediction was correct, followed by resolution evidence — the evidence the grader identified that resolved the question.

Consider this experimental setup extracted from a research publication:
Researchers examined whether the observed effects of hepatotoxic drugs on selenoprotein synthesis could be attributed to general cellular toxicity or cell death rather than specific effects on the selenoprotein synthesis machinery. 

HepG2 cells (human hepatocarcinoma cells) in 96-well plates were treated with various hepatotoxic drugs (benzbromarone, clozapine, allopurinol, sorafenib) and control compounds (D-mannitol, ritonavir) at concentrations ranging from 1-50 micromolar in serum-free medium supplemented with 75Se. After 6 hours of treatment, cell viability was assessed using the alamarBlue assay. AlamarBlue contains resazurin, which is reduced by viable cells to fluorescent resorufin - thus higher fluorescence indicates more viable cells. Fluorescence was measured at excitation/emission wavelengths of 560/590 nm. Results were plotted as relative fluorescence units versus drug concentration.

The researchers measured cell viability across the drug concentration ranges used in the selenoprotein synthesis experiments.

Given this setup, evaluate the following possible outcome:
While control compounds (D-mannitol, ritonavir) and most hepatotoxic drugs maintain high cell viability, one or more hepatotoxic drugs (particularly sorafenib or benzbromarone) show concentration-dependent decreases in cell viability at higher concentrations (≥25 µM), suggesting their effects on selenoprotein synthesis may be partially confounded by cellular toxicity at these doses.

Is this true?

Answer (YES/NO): NO